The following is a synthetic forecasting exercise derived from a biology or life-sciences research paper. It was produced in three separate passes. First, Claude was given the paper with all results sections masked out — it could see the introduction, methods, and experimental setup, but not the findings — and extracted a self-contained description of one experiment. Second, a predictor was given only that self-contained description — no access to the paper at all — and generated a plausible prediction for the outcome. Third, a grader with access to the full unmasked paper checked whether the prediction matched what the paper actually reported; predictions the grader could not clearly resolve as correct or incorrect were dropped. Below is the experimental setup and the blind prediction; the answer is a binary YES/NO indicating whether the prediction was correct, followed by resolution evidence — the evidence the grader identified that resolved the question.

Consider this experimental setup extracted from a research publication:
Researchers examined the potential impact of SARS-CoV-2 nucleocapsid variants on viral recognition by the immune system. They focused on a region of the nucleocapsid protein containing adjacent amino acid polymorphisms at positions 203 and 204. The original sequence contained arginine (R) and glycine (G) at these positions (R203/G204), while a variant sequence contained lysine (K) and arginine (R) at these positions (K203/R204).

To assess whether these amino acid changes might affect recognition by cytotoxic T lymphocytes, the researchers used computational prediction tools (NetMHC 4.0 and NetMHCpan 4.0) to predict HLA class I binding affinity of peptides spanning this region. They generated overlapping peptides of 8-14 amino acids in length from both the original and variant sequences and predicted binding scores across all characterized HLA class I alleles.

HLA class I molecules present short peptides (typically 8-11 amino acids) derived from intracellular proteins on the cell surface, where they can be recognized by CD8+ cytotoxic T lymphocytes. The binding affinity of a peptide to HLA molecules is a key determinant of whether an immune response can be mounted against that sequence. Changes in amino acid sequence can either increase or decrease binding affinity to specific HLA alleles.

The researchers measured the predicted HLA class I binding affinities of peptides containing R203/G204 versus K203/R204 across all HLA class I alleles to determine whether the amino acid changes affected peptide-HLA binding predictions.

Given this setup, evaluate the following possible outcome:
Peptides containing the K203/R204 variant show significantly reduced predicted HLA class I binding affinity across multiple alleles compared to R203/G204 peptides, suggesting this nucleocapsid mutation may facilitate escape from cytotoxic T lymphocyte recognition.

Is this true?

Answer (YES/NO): NO